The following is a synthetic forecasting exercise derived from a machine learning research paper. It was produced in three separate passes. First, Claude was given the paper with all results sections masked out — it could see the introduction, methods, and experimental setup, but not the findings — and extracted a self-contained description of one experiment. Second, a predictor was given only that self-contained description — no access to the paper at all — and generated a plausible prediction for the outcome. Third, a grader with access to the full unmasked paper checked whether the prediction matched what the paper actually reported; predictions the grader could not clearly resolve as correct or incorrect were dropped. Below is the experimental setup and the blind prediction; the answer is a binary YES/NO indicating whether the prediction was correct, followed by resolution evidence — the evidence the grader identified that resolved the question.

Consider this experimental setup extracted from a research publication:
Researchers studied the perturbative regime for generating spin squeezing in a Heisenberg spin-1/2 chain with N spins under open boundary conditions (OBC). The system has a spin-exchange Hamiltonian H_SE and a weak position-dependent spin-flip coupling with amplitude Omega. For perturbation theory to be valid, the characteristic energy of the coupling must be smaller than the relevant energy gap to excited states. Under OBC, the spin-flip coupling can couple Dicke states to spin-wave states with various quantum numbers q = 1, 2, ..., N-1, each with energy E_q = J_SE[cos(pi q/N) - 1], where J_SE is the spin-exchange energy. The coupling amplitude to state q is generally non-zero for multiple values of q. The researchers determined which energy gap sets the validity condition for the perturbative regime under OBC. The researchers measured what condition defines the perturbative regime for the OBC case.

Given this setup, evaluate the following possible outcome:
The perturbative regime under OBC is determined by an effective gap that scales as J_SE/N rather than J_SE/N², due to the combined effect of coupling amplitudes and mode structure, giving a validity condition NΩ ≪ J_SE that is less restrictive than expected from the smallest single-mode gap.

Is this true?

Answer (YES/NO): NO